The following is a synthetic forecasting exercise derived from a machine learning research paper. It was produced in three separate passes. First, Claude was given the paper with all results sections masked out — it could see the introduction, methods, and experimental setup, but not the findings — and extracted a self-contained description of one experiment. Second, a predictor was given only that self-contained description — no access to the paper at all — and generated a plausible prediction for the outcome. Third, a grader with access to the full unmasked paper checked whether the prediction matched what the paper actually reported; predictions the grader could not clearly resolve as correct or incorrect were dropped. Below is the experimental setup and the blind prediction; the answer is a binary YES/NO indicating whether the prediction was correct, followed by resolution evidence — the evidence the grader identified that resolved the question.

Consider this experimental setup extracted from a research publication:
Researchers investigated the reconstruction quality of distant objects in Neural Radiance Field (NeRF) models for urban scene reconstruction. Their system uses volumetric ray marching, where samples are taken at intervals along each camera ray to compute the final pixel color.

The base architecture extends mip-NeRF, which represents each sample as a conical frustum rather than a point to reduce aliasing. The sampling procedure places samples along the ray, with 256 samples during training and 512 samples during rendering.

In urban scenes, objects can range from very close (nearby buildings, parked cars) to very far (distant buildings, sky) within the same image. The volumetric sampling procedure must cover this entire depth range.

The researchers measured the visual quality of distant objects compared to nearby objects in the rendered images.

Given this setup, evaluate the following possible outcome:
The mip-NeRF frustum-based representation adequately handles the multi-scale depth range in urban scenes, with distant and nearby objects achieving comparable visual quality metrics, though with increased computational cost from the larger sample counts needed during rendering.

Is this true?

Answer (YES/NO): NO